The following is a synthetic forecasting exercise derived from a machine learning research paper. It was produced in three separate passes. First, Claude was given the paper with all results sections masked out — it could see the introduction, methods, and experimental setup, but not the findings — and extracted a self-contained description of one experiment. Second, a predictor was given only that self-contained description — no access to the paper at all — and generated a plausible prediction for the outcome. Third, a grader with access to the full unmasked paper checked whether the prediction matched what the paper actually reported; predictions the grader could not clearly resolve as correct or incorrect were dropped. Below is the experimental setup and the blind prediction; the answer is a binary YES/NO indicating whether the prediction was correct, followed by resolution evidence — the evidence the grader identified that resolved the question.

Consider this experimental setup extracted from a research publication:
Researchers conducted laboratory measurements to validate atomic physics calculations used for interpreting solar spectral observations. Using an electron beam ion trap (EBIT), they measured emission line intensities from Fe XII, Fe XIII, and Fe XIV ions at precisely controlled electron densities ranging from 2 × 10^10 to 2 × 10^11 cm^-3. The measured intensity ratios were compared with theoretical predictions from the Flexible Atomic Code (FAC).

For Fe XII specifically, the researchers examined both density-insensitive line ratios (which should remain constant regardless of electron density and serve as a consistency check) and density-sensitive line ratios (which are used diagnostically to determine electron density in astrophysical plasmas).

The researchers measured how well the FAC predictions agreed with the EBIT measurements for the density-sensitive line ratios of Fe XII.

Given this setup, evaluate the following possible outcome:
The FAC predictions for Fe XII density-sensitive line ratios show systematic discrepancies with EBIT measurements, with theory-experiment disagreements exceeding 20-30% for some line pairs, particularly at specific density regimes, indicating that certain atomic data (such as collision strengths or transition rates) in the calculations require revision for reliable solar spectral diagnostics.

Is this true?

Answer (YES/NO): NO